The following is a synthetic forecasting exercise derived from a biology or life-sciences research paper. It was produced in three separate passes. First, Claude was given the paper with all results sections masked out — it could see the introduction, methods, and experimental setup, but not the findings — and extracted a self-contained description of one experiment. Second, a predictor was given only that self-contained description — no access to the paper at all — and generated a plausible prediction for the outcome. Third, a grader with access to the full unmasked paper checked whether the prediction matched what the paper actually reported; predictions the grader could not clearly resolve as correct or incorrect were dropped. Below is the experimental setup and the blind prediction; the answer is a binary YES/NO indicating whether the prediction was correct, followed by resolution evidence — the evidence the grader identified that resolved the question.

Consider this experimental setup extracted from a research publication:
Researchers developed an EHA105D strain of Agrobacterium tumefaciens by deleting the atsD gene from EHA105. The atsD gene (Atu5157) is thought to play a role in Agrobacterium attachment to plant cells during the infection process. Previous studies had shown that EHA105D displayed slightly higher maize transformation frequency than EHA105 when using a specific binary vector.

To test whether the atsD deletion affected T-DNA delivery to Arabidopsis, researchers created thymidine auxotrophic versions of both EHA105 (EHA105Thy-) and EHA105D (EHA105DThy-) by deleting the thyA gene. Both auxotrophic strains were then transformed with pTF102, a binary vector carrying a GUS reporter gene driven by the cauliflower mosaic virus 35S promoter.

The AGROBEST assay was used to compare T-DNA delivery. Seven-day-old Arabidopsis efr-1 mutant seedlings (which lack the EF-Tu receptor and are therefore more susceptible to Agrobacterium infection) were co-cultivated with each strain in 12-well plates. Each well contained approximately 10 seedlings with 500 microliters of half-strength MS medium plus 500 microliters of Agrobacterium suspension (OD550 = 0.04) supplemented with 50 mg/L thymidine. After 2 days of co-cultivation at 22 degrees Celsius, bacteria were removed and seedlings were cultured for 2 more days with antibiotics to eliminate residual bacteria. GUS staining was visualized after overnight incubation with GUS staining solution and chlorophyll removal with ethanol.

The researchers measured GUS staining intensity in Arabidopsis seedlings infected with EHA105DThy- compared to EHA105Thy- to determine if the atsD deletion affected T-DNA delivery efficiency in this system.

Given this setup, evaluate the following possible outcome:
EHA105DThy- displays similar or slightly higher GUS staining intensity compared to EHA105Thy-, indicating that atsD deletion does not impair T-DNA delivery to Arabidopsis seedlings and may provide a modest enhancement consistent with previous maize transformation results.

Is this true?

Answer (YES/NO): NO